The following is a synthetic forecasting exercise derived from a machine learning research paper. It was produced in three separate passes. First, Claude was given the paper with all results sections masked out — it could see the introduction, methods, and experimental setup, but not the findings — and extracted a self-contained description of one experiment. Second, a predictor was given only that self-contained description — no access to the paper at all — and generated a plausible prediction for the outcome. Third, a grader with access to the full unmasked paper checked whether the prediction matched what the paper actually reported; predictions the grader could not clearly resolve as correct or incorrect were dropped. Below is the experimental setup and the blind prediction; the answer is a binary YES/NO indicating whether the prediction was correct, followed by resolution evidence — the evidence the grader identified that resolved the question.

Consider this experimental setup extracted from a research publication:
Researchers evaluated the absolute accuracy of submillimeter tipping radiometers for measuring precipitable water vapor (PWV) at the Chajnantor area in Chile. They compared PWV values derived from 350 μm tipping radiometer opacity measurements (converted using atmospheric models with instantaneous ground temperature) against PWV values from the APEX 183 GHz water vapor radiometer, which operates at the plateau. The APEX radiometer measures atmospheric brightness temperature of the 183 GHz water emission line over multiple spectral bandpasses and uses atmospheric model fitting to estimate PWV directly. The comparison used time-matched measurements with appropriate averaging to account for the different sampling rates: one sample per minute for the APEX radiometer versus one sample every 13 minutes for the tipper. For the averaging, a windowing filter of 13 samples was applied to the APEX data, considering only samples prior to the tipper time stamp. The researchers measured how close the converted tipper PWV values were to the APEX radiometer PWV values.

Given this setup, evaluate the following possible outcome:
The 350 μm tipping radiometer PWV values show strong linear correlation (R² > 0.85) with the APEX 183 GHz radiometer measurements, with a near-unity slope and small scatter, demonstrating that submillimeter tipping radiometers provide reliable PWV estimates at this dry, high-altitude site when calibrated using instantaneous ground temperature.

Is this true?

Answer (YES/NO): NO